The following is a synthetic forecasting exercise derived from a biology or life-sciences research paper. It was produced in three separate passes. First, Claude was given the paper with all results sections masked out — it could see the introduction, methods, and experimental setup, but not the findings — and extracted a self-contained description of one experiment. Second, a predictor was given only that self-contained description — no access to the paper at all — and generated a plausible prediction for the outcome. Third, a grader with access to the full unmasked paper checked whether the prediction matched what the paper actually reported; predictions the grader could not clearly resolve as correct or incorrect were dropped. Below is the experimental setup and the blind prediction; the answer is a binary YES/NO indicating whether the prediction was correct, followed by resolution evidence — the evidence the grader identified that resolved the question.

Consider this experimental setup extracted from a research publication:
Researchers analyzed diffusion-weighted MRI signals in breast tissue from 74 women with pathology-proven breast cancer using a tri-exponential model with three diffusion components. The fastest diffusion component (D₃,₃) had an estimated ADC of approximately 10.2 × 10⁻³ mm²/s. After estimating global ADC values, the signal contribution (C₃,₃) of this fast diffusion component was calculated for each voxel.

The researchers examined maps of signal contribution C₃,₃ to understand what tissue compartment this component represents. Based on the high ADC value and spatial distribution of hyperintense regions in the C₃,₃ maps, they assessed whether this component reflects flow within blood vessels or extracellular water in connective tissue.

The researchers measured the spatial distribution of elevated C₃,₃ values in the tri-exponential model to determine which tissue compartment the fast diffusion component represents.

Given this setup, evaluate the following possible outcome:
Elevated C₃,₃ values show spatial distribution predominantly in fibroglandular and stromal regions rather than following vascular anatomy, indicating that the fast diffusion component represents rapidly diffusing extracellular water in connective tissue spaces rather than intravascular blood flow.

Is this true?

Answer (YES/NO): NO